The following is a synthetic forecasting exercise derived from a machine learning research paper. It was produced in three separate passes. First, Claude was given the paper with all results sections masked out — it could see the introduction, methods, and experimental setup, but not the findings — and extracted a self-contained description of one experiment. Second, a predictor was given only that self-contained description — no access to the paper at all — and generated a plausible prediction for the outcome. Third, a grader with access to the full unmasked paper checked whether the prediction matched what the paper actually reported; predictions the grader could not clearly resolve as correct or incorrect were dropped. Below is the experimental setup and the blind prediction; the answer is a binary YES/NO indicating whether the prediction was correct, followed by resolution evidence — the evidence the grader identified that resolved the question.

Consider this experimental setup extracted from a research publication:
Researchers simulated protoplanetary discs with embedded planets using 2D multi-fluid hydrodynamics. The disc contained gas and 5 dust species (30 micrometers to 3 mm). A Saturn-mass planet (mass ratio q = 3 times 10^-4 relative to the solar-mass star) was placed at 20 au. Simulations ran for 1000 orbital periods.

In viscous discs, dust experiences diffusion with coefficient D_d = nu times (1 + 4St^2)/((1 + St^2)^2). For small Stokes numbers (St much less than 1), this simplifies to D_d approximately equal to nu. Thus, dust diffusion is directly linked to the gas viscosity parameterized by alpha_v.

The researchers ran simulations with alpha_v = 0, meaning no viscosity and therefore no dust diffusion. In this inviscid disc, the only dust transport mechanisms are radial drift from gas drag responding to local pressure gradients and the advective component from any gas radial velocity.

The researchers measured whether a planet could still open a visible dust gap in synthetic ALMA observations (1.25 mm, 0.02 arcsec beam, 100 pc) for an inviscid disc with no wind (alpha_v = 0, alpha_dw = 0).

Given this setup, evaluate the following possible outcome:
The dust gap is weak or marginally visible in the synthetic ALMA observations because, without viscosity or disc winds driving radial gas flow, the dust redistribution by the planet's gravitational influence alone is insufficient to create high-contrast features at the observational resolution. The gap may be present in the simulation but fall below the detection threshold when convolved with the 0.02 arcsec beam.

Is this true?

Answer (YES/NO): NO